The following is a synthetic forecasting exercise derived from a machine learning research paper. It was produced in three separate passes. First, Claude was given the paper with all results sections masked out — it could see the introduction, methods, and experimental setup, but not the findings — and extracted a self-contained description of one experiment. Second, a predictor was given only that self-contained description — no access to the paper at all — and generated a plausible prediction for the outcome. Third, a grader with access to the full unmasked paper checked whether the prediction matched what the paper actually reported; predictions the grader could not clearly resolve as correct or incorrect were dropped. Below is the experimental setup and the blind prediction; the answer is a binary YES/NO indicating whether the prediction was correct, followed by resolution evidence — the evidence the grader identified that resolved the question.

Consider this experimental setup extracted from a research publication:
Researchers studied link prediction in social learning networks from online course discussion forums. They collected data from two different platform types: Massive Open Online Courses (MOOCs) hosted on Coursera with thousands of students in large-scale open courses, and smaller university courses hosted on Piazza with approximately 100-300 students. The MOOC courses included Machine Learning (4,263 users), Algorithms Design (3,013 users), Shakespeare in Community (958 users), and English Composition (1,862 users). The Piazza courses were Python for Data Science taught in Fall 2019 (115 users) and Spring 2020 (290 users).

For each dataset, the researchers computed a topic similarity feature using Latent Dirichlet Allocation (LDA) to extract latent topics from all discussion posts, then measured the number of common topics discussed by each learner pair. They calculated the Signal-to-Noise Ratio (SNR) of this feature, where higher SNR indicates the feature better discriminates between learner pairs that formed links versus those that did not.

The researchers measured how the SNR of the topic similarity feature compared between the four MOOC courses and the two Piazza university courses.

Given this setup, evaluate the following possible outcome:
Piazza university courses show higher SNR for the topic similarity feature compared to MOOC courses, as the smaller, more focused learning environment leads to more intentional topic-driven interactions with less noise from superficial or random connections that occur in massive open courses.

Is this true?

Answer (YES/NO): YES